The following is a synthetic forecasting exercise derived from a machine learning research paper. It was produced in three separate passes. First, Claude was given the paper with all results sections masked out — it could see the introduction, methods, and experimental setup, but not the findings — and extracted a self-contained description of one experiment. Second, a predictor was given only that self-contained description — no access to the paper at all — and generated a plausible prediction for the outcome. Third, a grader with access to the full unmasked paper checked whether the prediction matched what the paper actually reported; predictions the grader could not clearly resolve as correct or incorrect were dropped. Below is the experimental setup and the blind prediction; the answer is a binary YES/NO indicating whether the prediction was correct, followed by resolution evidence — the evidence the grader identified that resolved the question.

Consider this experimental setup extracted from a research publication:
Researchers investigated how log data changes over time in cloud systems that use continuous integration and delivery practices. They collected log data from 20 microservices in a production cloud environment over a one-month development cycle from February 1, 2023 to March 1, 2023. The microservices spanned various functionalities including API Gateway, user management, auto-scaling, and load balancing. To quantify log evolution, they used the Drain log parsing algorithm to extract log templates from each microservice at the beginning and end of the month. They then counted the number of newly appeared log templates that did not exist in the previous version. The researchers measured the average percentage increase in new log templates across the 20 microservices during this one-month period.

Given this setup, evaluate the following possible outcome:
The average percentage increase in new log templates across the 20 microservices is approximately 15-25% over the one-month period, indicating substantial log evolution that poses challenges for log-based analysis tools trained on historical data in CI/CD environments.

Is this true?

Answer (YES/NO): NO